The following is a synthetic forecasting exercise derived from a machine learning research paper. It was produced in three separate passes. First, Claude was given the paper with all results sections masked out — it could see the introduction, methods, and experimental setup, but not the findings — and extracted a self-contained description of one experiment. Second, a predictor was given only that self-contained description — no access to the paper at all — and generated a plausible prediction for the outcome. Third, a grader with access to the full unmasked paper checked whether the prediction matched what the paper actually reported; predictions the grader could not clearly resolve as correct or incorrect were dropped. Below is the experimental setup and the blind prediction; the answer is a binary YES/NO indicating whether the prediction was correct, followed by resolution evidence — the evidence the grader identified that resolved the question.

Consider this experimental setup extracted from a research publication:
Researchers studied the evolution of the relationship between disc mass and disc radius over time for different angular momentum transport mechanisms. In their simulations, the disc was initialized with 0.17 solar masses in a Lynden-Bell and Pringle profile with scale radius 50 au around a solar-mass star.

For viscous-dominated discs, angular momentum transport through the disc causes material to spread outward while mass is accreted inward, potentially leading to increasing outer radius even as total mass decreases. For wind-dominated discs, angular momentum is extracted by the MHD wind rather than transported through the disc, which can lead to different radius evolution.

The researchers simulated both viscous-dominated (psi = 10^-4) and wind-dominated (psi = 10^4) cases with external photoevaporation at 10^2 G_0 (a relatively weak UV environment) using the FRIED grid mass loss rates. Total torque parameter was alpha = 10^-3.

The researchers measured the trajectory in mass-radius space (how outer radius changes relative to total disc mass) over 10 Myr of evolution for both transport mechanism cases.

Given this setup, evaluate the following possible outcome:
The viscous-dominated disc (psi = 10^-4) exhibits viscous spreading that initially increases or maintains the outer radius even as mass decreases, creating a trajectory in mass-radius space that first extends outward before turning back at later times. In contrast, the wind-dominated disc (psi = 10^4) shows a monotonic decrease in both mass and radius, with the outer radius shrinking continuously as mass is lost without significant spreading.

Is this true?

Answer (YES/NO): YES